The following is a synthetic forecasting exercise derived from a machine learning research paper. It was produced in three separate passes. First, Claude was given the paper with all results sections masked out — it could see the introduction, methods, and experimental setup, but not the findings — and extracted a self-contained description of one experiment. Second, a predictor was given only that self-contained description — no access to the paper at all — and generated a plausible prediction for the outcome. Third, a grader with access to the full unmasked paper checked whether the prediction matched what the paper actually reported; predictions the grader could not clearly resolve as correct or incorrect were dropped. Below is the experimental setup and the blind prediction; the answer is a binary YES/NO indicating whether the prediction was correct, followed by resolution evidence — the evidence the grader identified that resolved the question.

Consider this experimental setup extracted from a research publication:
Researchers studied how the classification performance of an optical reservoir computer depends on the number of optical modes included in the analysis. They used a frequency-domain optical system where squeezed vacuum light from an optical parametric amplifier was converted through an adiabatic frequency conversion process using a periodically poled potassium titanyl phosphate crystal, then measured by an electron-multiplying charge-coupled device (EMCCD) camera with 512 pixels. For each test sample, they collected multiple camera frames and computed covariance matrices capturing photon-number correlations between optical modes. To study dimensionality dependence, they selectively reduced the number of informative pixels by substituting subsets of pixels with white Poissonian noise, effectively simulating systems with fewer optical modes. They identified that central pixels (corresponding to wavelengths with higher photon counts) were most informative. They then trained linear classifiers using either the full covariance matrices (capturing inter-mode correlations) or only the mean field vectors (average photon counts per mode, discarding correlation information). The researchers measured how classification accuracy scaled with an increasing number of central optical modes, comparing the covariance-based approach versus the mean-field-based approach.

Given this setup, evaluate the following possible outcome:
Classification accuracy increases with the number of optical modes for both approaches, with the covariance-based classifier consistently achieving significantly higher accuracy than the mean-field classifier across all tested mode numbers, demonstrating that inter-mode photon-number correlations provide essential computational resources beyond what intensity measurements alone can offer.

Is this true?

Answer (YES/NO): NO